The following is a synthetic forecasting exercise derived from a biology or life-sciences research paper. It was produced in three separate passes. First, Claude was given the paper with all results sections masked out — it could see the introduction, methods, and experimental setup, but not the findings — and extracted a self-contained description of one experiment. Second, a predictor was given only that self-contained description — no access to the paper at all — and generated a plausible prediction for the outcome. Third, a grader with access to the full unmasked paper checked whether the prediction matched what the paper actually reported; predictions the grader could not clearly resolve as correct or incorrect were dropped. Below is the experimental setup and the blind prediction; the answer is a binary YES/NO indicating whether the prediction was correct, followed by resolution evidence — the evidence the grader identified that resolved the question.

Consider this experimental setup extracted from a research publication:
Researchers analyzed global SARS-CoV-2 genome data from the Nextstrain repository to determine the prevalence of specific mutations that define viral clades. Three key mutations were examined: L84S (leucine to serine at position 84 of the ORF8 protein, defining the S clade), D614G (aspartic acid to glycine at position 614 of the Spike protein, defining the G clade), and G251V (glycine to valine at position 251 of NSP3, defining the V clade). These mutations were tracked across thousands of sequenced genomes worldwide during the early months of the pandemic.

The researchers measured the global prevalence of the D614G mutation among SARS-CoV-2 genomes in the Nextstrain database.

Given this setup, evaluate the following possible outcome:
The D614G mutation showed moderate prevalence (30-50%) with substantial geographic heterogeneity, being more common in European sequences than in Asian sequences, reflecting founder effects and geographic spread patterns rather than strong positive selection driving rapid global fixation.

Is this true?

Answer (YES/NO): NO